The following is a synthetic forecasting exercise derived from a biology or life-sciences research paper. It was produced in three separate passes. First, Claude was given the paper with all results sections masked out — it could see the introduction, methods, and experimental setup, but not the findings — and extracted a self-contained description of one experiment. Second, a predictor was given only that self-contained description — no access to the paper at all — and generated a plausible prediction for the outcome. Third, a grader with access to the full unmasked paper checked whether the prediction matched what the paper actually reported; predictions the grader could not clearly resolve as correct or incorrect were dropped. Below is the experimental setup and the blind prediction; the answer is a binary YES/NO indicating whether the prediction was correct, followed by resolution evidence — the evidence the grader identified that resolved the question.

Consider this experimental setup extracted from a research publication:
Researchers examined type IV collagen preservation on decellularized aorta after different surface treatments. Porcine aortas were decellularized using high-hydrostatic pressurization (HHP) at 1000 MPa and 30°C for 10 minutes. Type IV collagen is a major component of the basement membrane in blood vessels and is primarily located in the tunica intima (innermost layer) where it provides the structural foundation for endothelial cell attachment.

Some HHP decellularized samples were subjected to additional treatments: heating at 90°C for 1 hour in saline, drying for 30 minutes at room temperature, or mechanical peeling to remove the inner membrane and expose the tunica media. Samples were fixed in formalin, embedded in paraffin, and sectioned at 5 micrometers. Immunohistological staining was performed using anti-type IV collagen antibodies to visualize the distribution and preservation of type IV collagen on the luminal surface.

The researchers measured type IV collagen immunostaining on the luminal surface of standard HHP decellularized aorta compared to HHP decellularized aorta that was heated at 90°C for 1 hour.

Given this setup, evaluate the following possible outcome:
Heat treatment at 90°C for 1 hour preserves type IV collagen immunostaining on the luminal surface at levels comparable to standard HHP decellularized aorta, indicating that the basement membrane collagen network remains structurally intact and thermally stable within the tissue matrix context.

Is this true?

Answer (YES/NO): NO